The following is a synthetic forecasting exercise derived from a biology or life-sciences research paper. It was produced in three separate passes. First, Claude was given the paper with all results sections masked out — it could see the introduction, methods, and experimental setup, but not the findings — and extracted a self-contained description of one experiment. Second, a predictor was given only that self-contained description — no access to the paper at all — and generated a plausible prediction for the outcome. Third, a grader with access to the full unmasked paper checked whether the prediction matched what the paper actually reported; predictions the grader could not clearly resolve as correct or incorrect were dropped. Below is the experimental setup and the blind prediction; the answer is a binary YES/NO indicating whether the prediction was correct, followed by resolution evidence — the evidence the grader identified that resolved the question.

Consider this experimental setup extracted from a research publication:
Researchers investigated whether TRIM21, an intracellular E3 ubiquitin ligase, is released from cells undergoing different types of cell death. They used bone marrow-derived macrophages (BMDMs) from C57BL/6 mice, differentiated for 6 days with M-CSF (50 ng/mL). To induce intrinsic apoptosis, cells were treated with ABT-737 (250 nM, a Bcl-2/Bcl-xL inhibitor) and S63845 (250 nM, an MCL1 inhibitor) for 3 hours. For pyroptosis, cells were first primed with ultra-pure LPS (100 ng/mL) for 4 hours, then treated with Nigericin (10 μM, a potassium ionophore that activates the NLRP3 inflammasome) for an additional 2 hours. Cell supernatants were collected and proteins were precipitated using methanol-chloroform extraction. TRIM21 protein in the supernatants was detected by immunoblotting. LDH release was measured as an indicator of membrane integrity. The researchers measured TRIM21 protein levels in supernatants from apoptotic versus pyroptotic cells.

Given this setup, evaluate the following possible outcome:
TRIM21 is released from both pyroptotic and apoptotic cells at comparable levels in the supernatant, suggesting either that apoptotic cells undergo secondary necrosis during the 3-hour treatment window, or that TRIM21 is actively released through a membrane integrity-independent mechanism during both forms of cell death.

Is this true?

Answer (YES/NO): NO